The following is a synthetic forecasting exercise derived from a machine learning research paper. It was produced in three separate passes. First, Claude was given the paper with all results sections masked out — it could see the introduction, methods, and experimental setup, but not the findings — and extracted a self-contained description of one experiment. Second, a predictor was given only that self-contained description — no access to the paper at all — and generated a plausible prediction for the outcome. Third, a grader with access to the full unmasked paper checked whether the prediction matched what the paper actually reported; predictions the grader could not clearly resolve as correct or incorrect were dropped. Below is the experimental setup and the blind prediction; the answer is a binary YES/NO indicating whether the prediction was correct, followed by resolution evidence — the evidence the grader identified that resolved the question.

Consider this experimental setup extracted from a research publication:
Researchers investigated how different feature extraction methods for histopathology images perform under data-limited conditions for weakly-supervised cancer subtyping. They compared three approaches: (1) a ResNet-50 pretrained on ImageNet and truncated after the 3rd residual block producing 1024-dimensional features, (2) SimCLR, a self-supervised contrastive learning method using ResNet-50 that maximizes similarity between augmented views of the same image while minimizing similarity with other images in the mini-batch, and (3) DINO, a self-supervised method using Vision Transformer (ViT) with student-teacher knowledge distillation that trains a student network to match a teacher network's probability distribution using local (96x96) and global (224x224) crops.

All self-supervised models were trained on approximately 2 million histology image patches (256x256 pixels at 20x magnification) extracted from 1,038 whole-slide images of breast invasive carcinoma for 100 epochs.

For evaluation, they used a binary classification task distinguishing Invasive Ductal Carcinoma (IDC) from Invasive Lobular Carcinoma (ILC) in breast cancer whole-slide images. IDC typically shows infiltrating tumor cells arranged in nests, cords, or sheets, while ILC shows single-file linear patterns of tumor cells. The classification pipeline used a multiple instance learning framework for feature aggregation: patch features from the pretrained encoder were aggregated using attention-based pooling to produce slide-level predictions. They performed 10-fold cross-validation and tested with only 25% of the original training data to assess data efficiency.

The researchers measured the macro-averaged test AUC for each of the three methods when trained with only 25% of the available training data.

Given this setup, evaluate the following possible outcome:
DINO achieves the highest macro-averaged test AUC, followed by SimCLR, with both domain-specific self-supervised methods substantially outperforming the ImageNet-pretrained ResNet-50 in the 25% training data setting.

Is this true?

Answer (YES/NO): NO